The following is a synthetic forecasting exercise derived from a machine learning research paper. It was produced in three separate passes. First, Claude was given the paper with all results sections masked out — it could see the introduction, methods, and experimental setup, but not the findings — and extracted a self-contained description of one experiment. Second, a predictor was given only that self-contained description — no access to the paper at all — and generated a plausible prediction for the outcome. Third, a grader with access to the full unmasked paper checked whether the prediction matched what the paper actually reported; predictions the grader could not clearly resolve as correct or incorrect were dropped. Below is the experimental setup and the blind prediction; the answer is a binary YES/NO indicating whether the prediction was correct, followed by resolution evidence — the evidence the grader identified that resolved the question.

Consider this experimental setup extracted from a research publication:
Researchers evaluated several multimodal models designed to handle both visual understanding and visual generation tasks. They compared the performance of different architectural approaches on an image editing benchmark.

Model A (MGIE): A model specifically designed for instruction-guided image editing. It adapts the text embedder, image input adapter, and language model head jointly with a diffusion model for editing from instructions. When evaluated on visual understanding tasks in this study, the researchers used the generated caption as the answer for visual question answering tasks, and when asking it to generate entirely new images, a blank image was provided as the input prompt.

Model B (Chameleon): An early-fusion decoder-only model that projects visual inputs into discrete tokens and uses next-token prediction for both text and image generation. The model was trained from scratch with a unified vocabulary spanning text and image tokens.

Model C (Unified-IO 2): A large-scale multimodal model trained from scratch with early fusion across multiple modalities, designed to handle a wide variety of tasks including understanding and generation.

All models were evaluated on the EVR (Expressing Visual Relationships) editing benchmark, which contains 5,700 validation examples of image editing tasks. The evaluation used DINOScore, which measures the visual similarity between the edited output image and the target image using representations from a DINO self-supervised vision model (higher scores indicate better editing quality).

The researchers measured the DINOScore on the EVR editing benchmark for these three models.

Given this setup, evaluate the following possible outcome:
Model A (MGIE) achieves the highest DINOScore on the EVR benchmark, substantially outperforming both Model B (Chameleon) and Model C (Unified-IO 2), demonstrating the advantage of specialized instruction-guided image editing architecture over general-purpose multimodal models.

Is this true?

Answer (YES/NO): NO